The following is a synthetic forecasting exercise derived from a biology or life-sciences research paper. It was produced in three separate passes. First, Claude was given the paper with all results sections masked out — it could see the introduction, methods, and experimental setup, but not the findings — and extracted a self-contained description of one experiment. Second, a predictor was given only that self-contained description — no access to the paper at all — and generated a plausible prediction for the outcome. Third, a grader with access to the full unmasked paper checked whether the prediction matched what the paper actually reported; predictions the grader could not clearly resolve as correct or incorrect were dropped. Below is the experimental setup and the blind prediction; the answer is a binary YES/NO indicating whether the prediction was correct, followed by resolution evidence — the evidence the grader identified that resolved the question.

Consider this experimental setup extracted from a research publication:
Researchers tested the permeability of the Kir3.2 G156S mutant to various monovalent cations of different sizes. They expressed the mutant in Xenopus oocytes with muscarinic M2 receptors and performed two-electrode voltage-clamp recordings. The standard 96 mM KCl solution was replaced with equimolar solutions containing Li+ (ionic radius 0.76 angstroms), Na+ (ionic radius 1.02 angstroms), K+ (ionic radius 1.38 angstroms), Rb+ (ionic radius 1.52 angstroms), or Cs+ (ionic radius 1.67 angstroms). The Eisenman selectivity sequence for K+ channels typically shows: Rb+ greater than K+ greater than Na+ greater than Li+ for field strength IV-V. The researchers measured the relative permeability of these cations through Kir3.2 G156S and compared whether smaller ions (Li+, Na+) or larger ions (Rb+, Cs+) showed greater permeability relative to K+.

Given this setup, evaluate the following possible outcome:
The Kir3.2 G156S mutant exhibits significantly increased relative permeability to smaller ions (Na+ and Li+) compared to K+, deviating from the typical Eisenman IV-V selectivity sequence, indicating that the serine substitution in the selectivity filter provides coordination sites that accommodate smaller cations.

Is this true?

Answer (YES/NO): NO